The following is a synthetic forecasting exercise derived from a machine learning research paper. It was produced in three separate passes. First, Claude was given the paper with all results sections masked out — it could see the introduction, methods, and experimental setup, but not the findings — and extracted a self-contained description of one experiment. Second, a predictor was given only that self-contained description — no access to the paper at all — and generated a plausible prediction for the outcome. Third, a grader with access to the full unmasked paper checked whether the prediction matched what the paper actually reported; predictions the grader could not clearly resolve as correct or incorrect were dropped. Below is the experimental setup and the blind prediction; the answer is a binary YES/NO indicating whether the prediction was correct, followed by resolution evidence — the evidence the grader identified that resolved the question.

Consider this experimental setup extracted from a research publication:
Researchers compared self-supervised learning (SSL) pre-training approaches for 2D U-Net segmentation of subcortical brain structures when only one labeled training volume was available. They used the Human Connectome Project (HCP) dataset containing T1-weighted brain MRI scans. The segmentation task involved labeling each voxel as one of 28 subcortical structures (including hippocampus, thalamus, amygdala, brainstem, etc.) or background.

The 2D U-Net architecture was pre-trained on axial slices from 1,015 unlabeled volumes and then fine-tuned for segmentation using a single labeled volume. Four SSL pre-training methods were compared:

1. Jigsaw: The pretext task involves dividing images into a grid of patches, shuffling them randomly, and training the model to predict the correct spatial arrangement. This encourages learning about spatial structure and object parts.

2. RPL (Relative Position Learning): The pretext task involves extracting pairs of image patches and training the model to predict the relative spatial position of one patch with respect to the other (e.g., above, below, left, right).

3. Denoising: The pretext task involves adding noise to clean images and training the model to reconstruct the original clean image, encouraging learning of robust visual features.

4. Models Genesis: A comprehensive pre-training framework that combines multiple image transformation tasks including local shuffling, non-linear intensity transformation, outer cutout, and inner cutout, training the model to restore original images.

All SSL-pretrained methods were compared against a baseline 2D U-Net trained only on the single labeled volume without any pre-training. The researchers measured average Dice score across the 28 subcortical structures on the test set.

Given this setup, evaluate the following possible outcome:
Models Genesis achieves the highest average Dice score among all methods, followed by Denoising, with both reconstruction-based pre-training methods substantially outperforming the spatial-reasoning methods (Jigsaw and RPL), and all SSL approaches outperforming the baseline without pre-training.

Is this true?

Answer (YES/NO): NO